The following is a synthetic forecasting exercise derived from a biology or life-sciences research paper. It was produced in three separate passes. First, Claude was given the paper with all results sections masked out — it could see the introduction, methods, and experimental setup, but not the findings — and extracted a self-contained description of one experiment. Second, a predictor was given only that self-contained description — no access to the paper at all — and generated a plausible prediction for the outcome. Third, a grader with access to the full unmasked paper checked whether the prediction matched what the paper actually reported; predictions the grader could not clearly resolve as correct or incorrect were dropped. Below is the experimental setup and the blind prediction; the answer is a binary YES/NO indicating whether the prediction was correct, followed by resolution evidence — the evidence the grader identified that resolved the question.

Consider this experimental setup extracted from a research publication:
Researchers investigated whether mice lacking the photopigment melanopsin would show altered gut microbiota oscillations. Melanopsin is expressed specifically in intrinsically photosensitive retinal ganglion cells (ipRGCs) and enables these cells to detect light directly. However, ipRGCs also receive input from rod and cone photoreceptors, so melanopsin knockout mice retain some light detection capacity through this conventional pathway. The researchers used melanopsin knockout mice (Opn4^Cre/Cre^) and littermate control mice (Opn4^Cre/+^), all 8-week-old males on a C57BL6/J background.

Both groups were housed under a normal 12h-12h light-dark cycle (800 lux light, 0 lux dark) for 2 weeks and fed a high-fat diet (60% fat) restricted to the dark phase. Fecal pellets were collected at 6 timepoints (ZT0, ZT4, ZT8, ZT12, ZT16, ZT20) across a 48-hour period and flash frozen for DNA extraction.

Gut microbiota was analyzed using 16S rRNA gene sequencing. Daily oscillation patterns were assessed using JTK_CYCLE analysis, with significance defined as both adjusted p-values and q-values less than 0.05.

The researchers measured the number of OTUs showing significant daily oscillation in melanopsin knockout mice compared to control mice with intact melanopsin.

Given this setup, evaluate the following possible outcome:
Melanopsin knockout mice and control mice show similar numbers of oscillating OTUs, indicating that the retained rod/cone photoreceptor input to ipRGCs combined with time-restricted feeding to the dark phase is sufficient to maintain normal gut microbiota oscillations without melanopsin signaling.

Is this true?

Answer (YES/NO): NO